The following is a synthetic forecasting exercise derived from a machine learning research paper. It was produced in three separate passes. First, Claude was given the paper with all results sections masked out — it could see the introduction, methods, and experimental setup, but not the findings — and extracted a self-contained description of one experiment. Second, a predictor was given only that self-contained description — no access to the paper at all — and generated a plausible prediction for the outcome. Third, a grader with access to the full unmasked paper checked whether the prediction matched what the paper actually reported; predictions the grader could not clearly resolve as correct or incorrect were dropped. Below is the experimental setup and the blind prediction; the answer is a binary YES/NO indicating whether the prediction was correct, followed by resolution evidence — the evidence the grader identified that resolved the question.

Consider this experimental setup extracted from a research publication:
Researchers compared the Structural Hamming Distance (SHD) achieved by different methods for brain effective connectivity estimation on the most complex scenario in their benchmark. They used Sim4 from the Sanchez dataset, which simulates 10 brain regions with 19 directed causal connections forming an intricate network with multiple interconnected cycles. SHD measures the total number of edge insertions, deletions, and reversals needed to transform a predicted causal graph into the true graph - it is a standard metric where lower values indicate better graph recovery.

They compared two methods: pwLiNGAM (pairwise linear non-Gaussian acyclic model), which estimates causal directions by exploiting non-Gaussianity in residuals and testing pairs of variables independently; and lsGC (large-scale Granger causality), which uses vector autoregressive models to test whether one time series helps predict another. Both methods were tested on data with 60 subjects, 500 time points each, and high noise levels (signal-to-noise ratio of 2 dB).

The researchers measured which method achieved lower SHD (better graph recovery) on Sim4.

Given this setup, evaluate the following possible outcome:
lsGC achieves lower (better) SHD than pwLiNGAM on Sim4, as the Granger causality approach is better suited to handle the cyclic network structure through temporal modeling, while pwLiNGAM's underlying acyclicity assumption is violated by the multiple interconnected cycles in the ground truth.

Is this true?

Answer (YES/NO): NO